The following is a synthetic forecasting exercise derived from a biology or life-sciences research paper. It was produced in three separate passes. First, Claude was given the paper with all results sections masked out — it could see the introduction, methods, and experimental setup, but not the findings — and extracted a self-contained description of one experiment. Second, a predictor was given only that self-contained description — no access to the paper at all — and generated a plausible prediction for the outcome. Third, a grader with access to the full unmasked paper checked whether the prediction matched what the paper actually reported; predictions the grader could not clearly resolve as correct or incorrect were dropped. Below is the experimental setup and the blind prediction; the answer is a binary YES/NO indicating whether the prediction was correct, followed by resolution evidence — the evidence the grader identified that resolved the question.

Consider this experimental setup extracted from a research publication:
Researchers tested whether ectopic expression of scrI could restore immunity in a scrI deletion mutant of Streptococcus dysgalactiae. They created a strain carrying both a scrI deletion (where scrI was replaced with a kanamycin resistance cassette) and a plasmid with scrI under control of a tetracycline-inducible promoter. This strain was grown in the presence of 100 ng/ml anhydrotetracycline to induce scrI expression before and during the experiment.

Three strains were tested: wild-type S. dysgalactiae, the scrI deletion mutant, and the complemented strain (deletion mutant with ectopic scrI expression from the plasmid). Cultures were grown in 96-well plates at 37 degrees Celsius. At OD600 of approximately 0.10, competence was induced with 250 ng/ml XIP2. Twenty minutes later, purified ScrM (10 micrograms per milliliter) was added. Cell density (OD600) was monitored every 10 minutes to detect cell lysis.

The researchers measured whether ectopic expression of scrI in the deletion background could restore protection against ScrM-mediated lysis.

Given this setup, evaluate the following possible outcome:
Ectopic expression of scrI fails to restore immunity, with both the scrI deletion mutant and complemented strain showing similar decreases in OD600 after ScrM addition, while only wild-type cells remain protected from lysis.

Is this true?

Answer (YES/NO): NO